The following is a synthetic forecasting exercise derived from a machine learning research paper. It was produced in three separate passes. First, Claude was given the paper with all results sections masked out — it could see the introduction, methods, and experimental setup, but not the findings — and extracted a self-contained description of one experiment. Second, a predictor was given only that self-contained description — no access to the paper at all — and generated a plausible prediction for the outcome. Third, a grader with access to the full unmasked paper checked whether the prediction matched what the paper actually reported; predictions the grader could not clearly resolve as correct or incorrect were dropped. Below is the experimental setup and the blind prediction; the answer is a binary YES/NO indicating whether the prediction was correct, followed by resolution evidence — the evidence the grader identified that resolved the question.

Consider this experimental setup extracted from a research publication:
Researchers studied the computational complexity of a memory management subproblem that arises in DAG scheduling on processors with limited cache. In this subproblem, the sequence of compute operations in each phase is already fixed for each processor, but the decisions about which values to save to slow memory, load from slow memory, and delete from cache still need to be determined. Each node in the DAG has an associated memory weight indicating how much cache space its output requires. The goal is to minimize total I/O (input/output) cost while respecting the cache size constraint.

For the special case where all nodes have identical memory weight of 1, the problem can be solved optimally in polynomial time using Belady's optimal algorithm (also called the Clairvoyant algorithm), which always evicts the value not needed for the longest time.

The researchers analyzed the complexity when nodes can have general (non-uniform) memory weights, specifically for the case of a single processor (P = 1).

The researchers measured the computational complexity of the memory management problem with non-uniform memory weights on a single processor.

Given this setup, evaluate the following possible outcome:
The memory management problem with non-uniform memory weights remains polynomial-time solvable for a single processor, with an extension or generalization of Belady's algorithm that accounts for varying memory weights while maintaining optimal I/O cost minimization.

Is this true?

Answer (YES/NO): NO